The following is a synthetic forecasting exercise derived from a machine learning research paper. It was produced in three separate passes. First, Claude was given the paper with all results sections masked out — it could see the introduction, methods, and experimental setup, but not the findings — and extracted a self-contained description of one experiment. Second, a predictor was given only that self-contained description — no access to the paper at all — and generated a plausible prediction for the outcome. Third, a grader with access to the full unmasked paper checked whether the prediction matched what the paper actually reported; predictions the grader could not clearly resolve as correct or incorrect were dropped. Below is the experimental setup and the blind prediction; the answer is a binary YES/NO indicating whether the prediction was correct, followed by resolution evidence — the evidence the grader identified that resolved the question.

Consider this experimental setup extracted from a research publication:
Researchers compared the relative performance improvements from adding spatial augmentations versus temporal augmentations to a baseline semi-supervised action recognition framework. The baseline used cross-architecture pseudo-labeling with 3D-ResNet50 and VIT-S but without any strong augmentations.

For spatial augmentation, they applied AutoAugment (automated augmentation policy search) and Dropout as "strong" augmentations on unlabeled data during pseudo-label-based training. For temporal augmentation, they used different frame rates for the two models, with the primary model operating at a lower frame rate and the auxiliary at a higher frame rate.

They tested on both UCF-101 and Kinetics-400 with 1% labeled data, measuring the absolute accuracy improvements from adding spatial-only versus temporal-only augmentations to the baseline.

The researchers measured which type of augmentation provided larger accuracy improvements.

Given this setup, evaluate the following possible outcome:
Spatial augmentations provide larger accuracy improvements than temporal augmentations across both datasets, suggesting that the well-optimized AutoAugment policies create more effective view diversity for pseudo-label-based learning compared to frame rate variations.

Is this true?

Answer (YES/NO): NO